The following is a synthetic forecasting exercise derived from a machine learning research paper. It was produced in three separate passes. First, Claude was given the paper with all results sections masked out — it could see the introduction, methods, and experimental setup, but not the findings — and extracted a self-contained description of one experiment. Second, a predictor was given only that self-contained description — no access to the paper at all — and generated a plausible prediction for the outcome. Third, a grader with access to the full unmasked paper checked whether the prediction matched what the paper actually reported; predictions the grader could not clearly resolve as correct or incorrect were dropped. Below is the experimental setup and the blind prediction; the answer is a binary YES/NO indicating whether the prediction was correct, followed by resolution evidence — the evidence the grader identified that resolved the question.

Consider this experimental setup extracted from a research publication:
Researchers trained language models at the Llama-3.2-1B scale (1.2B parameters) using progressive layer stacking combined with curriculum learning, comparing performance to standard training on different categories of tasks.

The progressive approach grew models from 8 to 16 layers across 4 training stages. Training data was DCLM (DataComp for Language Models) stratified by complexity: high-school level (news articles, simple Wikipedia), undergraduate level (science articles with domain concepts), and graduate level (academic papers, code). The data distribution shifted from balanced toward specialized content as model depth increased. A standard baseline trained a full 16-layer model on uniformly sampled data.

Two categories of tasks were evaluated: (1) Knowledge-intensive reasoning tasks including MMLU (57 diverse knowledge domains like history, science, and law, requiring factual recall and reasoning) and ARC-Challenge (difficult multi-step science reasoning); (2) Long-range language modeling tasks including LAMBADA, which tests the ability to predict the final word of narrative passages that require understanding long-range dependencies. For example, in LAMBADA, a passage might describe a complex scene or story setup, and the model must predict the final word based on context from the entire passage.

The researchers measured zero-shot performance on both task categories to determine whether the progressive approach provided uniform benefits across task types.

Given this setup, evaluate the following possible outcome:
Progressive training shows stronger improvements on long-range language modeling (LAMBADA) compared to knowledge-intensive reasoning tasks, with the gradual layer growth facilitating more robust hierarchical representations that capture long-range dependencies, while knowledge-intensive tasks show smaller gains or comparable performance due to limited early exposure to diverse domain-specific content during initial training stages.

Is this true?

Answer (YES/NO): NO